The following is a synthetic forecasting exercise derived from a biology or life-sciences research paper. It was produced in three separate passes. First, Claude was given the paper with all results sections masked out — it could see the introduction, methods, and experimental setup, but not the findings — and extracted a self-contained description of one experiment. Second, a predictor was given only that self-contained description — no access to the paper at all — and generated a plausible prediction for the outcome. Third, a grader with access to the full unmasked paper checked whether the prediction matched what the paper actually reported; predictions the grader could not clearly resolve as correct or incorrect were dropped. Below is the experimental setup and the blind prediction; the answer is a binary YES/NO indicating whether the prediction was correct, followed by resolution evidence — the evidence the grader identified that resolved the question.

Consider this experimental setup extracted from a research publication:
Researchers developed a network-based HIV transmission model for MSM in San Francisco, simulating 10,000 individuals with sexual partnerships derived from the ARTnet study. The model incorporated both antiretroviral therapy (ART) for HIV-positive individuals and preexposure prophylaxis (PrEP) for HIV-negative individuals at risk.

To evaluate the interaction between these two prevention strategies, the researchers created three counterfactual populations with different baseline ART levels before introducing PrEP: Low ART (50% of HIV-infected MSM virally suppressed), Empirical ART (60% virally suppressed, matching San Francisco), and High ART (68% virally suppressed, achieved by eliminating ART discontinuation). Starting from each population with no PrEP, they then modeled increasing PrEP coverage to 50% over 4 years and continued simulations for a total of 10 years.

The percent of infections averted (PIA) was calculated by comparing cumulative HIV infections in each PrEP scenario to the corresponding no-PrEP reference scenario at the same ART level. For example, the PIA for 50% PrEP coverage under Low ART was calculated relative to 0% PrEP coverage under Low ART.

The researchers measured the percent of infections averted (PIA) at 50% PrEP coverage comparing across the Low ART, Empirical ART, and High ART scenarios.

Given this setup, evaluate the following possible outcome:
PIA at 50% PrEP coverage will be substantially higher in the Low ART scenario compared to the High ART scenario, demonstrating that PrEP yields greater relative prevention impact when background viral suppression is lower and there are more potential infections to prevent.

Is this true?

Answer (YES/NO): NO